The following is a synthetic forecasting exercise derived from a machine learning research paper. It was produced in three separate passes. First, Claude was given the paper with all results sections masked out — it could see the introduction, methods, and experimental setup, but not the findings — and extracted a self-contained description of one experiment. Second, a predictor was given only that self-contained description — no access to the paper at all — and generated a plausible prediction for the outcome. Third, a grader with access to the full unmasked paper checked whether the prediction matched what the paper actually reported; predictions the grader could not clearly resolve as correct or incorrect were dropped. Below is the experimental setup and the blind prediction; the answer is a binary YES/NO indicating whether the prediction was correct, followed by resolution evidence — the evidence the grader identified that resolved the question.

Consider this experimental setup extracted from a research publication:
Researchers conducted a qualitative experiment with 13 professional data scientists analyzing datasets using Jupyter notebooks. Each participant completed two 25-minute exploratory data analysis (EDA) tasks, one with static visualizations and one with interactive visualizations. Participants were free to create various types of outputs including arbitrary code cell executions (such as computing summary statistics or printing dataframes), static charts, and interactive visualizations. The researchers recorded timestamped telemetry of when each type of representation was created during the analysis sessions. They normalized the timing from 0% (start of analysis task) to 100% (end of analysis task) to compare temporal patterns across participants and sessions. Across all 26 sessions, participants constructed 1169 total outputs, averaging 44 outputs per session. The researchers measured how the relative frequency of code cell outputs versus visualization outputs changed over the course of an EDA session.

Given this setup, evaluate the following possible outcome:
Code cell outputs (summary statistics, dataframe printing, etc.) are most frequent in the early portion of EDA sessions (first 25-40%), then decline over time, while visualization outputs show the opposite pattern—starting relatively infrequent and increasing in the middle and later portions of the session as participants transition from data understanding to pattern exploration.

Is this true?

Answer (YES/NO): NO